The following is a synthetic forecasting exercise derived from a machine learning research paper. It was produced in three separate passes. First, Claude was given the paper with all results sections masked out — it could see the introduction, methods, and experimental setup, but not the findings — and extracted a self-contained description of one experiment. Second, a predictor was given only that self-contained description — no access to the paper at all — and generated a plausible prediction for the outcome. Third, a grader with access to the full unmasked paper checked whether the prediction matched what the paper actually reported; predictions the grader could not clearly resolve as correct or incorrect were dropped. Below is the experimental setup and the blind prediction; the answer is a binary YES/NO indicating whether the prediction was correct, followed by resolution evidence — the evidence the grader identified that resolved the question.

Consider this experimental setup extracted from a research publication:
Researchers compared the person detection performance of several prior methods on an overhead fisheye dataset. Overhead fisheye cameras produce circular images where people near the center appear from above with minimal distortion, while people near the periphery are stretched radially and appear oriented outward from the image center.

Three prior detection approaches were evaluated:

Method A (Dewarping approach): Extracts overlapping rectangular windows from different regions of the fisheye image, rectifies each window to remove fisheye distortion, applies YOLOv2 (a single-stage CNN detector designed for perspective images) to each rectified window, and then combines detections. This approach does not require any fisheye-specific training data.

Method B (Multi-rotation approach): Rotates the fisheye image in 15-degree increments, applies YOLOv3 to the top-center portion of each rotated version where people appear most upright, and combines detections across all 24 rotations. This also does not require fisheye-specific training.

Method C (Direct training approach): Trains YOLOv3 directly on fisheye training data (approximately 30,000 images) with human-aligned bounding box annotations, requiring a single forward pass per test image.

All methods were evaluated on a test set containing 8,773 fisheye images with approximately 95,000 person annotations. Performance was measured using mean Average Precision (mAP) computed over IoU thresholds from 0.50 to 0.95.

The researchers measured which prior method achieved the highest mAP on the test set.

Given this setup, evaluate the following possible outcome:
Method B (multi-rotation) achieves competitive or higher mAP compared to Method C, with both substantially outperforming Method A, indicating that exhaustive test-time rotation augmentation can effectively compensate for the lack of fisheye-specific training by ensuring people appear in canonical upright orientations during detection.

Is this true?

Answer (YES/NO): NO